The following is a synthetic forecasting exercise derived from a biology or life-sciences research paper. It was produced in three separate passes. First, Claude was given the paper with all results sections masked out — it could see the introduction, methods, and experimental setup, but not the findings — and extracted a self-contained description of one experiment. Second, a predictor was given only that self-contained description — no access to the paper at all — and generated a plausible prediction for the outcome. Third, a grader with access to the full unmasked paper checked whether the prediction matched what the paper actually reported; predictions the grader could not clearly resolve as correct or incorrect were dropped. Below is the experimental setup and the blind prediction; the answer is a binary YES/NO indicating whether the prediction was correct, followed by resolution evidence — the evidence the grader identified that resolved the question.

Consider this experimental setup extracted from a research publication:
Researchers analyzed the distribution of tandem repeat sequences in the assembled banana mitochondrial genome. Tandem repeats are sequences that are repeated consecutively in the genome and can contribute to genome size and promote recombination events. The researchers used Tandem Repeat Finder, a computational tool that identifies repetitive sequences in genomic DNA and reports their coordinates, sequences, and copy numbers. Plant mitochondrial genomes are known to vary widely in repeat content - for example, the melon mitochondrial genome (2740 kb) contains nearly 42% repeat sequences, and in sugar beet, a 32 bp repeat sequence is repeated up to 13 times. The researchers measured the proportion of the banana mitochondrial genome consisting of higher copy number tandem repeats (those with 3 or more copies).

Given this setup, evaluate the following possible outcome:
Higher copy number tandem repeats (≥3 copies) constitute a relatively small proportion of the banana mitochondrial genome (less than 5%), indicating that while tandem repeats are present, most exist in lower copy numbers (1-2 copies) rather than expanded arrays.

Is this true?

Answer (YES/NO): YES